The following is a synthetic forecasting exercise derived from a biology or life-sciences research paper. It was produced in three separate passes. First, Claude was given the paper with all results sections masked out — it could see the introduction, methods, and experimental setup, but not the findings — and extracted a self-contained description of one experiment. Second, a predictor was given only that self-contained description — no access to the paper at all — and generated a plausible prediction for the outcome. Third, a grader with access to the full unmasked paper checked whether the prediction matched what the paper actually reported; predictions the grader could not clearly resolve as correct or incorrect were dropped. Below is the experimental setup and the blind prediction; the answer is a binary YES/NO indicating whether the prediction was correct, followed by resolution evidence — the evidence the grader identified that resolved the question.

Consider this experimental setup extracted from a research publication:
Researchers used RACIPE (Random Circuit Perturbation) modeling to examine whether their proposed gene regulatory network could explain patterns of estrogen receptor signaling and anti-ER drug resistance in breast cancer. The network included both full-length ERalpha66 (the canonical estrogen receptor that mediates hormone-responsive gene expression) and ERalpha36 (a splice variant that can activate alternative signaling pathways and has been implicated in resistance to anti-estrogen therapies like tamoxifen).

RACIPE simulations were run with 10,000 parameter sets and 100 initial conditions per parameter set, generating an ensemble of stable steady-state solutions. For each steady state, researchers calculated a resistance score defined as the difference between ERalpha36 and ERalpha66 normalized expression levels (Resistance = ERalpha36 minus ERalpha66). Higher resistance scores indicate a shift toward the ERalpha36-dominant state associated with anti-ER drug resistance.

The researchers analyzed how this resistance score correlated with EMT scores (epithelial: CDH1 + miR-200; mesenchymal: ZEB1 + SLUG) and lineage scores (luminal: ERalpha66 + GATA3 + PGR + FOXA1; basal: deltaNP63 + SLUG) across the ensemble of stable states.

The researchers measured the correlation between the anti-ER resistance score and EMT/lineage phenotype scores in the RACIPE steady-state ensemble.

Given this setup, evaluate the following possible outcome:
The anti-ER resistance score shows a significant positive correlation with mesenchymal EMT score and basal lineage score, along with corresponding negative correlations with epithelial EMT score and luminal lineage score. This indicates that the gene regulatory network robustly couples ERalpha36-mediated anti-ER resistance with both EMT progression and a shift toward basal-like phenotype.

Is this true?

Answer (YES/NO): YES